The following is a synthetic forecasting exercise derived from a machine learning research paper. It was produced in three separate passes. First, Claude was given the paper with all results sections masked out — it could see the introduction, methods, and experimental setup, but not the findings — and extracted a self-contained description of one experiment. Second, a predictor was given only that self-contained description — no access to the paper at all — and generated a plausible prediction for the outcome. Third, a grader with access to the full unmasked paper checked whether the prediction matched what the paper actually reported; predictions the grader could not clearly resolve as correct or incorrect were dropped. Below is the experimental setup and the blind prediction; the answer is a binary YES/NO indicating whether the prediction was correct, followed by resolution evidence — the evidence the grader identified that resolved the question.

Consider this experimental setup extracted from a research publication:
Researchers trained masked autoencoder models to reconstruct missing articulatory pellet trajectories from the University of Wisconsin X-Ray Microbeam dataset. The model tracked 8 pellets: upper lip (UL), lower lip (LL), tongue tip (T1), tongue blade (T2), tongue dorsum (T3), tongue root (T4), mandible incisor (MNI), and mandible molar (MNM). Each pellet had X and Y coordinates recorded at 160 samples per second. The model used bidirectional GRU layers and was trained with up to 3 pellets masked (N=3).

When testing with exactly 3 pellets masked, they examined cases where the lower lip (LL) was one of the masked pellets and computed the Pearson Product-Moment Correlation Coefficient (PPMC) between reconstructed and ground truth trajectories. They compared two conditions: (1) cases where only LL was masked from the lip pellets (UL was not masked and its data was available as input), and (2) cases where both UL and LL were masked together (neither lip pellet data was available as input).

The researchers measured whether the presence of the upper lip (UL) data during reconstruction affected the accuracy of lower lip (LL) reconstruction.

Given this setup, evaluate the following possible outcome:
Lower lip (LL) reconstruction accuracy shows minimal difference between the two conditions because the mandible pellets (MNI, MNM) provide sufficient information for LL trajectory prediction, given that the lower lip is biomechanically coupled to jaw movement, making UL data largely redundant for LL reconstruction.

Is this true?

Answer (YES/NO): NO